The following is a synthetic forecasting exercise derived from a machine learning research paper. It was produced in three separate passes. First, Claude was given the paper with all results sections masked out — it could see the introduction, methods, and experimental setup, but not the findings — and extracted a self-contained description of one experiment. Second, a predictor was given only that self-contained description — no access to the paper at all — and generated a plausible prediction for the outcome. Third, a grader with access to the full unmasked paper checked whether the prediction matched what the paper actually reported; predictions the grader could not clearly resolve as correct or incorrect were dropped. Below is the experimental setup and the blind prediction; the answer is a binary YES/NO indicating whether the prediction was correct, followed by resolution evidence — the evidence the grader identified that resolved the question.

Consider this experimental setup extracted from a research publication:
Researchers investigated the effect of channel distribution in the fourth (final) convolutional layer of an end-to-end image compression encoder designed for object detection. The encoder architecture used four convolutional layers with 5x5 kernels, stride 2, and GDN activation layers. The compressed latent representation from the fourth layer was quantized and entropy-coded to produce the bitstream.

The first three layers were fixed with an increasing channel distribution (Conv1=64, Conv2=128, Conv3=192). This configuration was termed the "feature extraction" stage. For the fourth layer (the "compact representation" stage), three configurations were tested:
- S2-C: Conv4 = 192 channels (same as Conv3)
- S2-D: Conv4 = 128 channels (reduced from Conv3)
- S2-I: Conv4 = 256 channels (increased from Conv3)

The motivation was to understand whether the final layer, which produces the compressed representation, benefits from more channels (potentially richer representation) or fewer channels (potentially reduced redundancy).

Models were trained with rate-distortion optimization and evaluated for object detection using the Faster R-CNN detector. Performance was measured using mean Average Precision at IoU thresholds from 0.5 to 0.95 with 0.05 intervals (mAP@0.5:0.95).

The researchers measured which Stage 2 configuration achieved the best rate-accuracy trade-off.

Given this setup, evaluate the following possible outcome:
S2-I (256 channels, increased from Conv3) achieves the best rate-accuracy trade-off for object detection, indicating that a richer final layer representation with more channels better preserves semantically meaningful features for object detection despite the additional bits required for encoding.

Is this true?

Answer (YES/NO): NO